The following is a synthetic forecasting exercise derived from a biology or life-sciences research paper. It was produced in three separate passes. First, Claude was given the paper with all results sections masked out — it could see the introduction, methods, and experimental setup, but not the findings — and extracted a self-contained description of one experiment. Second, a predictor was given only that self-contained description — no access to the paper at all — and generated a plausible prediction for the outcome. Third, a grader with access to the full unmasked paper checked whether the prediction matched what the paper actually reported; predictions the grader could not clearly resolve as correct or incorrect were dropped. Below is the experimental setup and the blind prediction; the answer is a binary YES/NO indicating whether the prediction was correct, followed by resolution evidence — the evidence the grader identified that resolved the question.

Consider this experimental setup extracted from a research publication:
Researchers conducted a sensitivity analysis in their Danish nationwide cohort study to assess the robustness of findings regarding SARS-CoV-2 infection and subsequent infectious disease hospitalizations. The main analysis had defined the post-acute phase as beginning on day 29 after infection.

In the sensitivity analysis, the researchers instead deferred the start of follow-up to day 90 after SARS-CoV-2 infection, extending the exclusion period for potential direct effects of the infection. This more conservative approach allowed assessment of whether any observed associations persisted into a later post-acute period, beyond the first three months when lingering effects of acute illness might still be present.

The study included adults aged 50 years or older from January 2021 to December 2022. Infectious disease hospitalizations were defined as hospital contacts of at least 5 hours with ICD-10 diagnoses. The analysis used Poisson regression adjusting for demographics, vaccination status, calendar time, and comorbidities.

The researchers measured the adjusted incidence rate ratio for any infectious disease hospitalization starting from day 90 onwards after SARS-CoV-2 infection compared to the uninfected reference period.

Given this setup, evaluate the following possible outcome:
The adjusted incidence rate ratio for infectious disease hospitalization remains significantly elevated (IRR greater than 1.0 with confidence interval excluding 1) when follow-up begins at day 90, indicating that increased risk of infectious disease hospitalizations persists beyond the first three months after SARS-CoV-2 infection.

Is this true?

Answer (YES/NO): NO